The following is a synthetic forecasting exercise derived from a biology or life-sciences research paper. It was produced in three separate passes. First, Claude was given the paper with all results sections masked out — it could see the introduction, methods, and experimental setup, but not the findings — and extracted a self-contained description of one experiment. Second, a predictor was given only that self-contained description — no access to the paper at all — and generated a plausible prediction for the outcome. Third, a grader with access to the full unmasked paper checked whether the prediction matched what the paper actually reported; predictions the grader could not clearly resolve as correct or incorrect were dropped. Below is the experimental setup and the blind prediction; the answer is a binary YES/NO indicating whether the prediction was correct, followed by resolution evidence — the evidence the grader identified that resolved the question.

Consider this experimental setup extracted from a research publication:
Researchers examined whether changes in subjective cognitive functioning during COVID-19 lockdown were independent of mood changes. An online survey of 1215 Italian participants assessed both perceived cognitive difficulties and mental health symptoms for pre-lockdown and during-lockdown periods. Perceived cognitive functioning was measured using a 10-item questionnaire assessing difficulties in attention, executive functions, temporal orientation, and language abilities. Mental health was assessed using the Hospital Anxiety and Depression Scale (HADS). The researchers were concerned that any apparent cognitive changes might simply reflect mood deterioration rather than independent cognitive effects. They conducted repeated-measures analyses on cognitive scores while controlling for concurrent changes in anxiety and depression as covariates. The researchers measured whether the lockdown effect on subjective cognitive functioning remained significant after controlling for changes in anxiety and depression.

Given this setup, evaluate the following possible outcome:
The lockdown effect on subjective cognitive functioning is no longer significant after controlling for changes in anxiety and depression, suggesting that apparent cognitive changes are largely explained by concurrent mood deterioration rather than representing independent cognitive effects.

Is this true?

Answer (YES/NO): NO